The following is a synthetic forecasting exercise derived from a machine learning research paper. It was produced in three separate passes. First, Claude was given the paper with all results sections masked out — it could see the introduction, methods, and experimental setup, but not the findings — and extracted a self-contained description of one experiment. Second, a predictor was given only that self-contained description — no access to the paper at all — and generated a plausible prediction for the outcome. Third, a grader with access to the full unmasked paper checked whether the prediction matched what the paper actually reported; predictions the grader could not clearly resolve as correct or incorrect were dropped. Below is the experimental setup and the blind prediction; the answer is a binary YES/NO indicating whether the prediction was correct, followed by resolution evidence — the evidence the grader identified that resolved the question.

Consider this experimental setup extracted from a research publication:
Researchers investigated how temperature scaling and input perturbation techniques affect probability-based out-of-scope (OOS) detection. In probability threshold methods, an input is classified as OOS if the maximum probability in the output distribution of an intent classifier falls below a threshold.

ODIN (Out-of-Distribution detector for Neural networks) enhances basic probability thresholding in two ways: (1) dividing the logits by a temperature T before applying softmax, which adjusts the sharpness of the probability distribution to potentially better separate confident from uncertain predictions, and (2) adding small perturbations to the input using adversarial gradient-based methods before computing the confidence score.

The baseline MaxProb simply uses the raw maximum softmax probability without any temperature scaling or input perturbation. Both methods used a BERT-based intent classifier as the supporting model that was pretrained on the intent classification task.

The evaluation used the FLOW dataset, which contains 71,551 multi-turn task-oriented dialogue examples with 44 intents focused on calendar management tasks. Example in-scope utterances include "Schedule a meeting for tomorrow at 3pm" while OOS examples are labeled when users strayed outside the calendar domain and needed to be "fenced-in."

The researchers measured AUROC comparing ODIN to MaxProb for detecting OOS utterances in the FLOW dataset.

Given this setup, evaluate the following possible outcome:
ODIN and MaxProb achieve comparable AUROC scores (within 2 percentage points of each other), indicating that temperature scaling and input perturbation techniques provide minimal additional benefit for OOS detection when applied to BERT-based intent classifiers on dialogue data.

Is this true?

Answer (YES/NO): YES